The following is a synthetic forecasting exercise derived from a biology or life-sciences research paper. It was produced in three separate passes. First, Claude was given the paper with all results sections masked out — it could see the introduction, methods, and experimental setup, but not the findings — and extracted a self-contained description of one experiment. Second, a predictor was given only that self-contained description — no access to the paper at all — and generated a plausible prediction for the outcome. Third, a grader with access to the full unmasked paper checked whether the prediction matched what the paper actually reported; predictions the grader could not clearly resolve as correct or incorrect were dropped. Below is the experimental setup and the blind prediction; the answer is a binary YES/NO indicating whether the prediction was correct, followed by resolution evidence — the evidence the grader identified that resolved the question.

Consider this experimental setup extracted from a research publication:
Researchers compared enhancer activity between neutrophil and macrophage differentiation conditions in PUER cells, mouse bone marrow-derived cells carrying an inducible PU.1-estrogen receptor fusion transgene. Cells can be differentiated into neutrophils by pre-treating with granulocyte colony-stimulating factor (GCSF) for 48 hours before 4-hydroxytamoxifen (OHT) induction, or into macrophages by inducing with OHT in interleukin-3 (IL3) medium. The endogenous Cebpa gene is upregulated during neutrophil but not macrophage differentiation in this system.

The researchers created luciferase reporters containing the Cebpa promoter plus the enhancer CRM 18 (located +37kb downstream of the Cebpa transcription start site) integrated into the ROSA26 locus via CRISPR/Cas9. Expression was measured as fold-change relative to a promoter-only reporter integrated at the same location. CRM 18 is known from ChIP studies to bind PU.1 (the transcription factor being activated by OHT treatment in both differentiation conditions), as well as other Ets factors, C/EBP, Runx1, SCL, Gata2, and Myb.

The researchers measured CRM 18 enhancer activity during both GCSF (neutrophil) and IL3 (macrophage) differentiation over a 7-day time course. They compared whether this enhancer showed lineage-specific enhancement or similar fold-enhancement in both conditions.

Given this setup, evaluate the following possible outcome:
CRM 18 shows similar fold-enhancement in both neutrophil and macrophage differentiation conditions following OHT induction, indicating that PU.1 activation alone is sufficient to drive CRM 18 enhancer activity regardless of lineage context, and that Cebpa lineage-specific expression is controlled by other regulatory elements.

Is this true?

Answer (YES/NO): NO